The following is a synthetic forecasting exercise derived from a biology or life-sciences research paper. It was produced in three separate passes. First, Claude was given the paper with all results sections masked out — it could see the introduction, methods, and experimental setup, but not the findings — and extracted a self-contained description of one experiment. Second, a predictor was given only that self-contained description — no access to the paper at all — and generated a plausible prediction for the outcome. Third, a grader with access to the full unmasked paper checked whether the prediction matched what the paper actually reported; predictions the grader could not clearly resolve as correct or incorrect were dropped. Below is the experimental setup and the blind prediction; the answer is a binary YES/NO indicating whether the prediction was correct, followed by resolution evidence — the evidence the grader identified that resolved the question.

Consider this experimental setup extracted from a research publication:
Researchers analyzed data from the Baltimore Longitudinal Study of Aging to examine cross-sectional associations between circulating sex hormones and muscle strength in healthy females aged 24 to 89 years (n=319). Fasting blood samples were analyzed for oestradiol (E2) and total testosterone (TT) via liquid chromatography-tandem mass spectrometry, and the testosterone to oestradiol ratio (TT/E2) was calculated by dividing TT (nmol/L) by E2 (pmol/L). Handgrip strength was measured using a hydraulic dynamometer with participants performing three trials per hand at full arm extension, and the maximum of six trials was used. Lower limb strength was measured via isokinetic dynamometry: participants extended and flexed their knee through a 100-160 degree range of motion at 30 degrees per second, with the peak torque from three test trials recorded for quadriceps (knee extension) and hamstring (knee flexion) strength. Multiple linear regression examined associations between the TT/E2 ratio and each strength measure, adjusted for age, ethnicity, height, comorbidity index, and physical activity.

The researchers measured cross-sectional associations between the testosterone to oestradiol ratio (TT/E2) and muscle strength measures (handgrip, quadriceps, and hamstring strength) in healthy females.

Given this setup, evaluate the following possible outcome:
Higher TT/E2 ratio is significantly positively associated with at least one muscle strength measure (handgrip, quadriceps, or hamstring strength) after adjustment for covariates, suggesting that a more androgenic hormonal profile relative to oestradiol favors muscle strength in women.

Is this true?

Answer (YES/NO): NO